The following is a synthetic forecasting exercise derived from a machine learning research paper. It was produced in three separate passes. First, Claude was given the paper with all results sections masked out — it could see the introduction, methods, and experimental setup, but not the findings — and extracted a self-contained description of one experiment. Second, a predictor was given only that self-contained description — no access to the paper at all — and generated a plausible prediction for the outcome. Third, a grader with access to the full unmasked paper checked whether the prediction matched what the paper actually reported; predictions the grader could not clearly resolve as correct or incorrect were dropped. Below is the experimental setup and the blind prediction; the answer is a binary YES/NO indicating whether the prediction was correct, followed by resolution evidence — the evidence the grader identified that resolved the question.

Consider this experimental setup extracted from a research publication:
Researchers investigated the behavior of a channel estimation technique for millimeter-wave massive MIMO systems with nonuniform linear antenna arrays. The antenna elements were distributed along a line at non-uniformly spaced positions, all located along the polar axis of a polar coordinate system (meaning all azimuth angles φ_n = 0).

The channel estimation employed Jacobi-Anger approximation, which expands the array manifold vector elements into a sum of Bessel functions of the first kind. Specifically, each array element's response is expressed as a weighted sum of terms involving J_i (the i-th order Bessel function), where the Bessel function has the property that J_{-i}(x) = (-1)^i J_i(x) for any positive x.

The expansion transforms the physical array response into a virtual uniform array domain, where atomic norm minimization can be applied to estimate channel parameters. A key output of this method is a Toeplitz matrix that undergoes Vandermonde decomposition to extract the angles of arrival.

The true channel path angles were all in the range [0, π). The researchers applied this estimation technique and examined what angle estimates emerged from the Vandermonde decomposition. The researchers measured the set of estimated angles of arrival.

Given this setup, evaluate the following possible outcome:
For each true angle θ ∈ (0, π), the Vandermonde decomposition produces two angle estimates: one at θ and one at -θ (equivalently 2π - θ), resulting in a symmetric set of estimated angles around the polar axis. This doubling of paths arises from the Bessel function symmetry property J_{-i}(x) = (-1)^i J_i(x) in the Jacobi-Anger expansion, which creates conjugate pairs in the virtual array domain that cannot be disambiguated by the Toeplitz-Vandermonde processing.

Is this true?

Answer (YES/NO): YES